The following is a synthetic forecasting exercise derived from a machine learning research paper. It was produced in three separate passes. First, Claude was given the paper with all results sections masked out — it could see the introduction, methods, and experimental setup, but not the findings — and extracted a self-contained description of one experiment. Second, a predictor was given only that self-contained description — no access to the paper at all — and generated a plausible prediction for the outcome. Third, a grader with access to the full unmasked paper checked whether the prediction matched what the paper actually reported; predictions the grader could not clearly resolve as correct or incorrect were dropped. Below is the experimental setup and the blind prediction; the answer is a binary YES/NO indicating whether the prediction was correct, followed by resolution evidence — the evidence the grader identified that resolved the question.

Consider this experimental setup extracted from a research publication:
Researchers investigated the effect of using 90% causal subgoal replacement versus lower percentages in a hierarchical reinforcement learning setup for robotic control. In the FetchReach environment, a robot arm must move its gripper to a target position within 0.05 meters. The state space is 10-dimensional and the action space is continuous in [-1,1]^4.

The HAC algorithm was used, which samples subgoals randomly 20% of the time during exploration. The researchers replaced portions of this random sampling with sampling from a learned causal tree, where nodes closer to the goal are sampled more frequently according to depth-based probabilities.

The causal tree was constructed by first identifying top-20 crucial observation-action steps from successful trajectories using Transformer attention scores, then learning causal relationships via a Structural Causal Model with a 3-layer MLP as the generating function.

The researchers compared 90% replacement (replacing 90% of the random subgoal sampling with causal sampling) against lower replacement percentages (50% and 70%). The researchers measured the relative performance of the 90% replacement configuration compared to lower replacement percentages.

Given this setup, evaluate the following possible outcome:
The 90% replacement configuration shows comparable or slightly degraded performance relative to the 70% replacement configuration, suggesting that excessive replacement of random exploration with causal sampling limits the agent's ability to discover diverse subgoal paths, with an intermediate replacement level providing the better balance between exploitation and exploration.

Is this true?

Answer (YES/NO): NO